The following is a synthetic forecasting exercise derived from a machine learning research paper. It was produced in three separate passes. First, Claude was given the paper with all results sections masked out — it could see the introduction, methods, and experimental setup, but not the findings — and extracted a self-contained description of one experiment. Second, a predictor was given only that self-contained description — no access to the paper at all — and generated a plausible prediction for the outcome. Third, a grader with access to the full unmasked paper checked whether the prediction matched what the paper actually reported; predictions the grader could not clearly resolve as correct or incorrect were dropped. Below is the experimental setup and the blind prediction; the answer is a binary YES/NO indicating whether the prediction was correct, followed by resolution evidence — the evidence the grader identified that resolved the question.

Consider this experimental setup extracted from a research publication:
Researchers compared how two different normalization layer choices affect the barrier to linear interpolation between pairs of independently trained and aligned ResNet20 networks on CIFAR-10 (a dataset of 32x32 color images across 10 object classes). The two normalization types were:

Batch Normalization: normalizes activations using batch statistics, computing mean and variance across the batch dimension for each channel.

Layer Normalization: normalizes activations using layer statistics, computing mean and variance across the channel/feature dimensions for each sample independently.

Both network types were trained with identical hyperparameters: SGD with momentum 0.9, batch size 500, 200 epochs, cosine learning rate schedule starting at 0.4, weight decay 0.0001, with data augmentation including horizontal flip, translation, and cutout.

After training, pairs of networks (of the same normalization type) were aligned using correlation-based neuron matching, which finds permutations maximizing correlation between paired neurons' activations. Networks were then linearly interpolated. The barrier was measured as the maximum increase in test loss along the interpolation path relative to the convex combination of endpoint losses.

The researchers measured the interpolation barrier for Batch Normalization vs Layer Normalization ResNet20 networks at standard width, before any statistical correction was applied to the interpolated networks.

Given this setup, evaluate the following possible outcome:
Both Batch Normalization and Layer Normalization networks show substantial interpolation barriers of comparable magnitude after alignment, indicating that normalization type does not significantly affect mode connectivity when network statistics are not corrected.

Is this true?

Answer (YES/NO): NO